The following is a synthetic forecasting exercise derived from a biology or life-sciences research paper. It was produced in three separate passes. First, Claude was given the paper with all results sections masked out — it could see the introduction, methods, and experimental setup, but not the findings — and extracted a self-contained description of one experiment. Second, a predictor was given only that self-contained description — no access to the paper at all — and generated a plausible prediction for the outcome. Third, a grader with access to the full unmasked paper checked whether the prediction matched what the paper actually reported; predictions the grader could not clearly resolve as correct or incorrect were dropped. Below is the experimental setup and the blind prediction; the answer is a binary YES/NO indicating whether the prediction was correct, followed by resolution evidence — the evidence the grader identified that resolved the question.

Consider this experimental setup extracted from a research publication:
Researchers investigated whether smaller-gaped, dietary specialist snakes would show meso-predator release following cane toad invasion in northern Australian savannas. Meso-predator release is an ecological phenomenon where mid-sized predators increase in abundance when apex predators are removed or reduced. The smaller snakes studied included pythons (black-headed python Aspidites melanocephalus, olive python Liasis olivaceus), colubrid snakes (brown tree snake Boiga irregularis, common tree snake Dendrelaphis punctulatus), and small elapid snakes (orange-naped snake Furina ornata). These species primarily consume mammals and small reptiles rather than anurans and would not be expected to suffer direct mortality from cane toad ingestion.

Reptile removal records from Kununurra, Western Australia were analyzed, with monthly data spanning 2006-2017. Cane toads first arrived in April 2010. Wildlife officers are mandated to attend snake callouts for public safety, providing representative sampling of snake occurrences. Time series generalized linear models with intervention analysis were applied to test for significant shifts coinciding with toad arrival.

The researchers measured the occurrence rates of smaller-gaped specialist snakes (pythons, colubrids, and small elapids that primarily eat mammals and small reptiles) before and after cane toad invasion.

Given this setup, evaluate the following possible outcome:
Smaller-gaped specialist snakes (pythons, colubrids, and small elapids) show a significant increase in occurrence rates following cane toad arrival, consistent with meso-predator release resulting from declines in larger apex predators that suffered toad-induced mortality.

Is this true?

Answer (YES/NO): YES